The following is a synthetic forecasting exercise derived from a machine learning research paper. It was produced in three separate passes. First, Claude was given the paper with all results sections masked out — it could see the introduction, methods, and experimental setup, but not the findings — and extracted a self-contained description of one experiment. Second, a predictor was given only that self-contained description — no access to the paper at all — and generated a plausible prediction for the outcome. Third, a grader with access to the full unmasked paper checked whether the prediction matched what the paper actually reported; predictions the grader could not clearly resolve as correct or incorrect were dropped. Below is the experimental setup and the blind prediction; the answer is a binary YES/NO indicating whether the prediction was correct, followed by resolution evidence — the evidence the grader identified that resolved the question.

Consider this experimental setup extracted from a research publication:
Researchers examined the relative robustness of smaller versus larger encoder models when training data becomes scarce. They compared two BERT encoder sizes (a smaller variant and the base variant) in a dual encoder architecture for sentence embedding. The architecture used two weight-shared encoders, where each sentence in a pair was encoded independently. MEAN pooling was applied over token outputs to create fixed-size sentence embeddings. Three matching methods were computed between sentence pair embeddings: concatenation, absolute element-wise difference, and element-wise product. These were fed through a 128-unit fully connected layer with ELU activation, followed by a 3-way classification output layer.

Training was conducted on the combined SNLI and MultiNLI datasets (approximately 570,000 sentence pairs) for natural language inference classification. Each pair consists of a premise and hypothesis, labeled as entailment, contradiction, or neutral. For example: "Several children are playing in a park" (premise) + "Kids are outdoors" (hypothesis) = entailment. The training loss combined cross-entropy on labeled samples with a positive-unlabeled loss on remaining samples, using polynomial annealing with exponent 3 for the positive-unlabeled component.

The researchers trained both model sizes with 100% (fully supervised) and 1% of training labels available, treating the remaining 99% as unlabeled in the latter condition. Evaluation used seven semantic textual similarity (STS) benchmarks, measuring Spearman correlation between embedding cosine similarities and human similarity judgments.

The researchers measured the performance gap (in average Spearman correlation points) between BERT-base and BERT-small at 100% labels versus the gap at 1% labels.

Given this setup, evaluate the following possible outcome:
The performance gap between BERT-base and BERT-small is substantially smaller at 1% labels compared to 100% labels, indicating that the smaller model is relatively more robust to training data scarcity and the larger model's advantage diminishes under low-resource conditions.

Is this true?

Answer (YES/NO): YES